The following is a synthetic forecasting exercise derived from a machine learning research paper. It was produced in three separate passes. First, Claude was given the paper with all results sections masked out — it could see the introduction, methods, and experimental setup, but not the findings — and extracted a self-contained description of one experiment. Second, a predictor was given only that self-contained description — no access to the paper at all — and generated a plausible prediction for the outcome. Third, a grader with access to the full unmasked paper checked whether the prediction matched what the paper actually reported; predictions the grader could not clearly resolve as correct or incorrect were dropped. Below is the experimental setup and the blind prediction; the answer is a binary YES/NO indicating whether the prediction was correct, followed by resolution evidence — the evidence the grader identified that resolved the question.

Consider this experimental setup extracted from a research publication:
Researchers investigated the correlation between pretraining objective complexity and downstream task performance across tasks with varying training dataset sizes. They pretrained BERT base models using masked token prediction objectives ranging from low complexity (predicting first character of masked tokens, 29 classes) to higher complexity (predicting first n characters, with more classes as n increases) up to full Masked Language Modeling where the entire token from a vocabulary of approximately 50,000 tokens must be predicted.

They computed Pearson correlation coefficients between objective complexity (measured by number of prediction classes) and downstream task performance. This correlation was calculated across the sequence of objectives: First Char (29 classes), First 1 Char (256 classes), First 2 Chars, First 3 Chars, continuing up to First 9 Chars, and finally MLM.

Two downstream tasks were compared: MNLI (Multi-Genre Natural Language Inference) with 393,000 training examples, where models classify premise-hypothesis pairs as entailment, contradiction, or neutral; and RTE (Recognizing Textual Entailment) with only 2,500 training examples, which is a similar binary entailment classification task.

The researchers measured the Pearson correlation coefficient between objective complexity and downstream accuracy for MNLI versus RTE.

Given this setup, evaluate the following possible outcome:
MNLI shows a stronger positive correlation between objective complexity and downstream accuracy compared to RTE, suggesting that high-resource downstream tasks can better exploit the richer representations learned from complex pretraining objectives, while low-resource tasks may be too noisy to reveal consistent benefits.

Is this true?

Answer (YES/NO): YES